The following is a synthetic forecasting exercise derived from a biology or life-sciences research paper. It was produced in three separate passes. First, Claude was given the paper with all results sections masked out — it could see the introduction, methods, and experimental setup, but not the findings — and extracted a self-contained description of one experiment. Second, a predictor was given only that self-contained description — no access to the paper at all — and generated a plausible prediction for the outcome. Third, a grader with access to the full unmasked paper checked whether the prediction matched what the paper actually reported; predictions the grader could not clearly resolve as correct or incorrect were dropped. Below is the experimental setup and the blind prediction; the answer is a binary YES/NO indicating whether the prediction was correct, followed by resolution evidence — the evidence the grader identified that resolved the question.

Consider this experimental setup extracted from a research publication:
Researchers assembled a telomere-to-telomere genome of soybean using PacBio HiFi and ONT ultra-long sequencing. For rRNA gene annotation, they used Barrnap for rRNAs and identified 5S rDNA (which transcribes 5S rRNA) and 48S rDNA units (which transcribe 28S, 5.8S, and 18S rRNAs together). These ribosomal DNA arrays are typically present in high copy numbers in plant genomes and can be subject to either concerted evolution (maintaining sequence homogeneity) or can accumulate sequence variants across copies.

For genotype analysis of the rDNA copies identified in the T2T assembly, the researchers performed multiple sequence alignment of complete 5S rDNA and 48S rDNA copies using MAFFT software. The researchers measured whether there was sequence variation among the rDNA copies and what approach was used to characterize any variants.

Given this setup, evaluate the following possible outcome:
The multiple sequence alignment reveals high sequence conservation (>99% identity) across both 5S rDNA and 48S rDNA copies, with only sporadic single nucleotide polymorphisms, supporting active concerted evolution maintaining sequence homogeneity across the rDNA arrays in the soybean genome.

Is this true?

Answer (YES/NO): NO